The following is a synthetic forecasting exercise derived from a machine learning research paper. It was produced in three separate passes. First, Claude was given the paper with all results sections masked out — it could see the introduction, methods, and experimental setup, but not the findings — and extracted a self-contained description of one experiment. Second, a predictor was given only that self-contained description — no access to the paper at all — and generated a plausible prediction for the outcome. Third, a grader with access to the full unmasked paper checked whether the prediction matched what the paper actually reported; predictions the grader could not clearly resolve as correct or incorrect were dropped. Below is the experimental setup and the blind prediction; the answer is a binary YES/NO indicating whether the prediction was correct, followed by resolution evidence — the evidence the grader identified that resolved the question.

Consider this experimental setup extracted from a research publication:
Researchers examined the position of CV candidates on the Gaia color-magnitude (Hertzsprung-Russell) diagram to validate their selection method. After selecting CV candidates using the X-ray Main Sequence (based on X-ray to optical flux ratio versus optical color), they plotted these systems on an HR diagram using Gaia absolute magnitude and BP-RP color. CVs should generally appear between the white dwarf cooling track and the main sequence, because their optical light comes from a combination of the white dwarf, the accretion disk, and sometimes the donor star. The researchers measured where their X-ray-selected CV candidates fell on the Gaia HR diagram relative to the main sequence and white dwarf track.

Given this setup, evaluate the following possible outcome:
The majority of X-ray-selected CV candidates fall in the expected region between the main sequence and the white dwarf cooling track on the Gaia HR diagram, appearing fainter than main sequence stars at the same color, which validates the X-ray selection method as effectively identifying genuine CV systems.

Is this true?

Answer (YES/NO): YES